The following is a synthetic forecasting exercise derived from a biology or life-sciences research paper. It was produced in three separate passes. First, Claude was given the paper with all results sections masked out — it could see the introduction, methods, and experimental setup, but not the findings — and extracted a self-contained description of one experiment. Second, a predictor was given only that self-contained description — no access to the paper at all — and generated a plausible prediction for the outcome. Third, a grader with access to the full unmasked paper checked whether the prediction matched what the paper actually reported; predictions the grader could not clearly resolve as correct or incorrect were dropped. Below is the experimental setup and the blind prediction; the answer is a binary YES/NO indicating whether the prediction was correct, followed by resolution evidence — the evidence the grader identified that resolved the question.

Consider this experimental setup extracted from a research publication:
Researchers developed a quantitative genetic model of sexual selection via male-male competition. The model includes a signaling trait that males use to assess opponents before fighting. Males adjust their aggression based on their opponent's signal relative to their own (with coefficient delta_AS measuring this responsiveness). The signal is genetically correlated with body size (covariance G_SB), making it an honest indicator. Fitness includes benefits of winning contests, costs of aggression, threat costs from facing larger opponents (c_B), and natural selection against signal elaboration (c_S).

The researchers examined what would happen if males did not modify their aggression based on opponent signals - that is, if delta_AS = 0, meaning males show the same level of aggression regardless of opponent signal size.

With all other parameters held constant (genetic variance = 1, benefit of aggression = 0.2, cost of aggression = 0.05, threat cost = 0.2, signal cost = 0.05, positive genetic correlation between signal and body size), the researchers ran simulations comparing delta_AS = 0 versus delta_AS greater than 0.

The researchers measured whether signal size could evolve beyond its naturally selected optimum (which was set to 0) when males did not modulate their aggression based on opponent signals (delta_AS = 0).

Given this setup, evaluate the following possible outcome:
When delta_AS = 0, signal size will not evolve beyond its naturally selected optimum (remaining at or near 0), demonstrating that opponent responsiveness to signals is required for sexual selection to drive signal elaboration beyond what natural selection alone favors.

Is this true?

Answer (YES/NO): YES